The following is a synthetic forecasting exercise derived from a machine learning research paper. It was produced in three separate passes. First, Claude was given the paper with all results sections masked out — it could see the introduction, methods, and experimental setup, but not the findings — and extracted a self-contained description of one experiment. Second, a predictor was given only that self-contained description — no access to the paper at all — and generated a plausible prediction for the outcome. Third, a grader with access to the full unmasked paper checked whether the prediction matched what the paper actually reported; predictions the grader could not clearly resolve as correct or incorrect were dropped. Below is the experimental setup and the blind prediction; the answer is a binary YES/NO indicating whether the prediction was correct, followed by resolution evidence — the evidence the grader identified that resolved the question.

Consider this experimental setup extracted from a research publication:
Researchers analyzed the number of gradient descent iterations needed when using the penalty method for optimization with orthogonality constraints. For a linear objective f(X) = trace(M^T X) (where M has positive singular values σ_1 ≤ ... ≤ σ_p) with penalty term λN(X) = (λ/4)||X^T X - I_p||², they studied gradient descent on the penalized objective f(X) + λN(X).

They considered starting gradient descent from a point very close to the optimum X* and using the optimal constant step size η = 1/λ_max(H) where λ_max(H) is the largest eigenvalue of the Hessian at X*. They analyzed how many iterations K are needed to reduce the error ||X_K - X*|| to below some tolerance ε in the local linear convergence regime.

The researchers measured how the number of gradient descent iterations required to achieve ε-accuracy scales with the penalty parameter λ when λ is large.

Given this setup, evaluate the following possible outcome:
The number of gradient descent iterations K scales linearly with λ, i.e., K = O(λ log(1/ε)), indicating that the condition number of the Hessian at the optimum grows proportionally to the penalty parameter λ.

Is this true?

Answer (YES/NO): YES